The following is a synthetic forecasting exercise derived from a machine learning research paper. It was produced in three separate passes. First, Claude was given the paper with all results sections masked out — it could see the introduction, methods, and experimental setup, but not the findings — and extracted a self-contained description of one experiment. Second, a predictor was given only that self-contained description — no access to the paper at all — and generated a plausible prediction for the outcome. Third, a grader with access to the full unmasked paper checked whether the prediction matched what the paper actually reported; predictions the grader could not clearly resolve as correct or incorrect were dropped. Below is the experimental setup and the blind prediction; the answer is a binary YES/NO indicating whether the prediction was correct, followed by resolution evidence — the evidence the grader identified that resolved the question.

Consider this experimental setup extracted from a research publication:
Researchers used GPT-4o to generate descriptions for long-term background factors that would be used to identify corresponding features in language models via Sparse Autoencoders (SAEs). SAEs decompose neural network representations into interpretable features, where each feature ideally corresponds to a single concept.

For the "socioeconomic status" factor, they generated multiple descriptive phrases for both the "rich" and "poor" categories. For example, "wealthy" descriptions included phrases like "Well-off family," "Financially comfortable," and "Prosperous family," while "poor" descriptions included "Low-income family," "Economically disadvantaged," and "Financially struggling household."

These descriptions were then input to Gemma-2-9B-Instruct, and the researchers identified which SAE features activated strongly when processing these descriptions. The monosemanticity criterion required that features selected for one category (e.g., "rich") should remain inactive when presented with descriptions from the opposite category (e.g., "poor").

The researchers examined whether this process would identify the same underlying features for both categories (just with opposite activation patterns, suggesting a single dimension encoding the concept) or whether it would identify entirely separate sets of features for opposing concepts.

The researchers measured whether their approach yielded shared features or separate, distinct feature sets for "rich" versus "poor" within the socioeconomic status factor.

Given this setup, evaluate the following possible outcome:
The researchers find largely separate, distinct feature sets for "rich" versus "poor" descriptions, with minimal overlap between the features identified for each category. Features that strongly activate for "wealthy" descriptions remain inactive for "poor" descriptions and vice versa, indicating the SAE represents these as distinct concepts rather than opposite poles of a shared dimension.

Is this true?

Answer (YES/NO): YES